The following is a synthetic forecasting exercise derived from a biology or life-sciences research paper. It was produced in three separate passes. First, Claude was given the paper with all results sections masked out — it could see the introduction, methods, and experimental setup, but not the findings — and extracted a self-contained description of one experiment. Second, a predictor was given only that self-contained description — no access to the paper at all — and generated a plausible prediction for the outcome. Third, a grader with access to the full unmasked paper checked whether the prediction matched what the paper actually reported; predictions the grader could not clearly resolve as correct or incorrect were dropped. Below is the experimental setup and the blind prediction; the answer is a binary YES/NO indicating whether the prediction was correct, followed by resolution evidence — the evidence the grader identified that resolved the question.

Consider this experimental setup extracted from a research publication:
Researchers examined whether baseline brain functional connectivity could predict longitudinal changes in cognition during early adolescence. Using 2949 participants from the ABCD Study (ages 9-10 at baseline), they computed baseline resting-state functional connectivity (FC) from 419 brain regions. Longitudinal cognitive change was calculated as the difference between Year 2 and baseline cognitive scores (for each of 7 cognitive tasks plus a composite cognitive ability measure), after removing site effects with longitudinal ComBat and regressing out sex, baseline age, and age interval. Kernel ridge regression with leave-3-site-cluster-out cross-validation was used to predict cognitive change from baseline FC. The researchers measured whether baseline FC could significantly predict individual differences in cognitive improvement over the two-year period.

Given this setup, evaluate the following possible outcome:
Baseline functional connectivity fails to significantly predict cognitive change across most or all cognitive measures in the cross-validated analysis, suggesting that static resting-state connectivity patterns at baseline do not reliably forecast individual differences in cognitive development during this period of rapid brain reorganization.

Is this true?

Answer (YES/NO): YES